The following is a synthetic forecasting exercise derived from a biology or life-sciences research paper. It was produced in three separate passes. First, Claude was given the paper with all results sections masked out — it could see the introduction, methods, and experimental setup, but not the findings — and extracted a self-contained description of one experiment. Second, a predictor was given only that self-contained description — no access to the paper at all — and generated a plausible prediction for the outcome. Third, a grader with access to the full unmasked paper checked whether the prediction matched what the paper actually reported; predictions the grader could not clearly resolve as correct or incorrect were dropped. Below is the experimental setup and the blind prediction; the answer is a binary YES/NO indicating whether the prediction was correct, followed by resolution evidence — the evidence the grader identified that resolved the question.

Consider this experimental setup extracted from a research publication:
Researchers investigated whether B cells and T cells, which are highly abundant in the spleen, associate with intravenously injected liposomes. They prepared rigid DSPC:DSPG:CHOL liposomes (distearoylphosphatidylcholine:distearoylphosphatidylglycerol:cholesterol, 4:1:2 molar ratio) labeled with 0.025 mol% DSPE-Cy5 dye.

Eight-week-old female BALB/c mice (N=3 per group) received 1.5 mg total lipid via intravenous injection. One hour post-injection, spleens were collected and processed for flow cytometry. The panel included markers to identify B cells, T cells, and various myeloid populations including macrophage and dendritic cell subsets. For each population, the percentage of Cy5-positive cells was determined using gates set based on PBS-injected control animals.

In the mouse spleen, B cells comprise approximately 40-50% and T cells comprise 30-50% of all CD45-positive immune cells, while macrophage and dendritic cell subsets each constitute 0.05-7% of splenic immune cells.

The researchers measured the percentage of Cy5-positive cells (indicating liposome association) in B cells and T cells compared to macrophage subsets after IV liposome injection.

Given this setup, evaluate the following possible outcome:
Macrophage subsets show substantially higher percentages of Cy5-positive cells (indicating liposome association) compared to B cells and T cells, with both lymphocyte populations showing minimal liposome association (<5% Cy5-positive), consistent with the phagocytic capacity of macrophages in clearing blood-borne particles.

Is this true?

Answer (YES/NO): NO